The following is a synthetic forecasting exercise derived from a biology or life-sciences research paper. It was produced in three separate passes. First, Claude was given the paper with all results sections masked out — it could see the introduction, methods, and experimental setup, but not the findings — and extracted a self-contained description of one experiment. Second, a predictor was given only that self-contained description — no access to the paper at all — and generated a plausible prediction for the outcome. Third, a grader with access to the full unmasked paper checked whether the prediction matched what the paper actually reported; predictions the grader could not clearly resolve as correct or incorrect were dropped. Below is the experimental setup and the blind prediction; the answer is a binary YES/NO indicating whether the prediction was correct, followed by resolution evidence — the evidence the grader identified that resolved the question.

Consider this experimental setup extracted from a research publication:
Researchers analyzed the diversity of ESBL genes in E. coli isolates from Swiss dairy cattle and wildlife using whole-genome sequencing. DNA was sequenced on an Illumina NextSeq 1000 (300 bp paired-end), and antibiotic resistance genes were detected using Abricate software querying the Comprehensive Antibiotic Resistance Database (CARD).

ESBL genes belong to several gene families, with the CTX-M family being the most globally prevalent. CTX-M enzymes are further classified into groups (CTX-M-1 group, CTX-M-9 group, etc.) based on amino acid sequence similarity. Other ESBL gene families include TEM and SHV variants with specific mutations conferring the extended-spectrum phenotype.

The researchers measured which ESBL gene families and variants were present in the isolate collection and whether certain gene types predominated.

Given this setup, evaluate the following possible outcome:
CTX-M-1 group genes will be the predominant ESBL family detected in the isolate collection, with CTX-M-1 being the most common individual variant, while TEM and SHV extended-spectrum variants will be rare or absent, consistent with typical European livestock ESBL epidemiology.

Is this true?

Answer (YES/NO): NO